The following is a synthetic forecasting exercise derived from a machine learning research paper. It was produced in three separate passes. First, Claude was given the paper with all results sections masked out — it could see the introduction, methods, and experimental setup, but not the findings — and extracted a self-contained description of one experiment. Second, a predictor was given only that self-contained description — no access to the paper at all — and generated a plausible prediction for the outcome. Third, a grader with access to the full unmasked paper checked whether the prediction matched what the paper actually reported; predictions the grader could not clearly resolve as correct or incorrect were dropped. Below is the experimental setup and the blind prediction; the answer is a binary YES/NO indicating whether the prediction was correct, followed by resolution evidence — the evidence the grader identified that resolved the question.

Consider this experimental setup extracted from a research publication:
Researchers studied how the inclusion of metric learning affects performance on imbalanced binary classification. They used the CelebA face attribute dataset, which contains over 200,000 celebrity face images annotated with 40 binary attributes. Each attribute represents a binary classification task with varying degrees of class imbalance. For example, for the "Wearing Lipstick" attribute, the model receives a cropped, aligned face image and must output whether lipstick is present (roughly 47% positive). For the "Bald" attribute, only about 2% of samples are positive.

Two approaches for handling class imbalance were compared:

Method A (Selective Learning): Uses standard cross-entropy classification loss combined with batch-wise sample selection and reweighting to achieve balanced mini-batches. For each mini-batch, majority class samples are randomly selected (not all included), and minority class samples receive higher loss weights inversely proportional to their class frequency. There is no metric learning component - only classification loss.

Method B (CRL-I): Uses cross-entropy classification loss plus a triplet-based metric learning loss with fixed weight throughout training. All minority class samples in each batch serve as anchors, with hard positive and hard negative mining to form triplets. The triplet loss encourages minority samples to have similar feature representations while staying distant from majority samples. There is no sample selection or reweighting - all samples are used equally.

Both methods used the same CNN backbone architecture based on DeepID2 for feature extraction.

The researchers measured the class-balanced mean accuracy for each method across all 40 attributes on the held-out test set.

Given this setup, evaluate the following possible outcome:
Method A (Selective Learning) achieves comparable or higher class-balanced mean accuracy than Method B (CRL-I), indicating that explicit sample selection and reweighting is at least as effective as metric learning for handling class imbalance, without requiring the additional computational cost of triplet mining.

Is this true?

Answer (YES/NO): NO